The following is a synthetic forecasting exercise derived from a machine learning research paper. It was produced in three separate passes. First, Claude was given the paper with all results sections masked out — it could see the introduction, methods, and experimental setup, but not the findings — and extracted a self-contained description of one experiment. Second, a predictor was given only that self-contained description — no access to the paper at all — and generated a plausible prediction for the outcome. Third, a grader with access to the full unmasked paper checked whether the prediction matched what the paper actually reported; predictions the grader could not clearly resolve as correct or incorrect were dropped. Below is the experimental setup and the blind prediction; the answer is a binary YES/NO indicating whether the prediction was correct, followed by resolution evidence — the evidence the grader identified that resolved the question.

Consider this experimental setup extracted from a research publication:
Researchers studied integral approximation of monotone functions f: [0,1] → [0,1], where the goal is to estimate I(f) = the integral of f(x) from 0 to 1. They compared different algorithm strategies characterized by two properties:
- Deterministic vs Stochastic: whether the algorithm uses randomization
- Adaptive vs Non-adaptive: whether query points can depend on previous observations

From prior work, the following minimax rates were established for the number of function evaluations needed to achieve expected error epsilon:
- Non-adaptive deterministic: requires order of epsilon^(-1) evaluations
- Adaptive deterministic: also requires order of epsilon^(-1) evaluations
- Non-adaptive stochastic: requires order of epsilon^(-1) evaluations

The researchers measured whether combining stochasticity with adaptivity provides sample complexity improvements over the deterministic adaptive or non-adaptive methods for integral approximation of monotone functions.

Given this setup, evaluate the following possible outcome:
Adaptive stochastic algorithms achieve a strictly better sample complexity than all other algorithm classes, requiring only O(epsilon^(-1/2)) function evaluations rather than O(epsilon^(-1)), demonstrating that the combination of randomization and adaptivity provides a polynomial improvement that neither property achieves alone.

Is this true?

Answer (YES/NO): NO